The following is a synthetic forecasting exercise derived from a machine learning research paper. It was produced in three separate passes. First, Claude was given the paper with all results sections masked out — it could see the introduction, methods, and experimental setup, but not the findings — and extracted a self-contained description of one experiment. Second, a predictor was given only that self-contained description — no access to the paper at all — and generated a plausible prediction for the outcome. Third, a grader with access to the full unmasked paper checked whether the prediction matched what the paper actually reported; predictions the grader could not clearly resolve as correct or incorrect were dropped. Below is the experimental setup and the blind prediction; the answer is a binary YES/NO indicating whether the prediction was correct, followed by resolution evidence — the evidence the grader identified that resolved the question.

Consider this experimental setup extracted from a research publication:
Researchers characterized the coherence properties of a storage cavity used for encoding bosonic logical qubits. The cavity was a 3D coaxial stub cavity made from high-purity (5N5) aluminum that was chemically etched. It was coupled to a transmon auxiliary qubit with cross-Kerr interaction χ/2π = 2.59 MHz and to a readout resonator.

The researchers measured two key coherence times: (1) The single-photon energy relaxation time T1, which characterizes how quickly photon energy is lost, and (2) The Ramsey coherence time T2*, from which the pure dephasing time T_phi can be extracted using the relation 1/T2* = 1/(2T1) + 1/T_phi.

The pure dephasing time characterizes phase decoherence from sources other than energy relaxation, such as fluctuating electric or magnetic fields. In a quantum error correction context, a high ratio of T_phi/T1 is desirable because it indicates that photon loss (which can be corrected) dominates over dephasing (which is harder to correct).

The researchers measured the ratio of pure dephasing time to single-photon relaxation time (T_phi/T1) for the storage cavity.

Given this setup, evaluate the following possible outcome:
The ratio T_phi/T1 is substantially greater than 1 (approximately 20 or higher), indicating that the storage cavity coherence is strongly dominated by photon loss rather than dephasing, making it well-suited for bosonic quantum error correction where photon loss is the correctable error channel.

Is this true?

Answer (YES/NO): NO